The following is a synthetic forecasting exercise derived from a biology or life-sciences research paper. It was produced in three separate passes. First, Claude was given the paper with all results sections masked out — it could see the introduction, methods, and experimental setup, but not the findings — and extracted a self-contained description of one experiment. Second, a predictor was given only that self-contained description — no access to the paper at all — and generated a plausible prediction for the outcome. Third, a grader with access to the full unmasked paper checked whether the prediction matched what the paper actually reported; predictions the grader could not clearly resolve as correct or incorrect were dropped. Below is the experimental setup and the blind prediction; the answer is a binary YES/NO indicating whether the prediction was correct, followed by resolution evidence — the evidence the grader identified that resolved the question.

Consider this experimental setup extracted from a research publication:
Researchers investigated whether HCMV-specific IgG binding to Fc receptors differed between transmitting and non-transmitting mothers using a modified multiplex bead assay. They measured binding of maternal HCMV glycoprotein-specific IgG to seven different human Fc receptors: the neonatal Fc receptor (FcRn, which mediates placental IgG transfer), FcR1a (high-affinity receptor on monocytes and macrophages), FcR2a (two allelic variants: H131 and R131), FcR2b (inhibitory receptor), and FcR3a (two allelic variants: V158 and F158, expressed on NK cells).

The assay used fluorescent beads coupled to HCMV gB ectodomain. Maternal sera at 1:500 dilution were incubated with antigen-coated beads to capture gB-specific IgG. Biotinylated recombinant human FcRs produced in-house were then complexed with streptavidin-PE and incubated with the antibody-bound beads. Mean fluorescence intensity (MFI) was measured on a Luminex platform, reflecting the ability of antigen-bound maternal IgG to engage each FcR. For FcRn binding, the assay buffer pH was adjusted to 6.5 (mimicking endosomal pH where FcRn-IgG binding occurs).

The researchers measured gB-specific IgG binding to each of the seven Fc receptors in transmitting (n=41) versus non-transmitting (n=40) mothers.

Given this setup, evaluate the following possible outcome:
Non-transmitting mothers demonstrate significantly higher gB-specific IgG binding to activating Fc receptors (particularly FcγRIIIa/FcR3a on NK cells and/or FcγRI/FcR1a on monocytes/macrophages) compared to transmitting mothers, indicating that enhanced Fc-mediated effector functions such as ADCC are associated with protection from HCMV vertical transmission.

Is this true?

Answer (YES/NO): NO